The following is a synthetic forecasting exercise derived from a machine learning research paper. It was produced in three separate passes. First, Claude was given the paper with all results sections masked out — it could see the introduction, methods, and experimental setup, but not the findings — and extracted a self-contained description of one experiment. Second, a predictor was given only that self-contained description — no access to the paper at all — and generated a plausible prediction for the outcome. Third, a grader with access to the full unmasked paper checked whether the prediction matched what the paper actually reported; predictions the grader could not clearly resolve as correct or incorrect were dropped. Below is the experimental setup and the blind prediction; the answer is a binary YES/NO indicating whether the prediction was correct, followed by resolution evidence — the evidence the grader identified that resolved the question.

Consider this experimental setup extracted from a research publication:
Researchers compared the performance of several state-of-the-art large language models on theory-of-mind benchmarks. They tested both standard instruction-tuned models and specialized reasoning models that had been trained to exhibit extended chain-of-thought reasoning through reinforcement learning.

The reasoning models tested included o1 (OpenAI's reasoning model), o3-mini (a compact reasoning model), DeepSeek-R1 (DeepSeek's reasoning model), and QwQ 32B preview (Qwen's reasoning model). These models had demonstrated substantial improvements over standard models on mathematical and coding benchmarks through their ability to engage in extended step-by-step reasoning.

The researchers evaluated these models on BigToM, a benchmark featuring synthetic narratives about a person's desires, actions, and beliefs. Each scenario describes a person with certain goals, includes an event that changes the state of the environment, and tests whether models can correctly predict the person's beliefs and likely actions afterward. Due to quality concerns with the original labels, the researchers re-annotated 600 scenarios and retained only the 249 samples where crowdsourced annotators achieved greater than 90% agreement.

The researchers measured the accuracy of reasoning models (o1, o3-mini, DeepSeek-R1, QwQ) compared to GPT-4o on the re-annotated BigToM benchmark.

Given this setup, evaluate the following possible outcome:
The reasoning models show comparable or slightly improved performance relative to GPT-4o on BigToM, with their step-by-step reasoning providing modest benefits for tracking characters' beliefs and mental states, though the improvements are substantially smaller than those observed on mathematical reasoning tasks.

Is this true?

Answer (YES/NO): NO